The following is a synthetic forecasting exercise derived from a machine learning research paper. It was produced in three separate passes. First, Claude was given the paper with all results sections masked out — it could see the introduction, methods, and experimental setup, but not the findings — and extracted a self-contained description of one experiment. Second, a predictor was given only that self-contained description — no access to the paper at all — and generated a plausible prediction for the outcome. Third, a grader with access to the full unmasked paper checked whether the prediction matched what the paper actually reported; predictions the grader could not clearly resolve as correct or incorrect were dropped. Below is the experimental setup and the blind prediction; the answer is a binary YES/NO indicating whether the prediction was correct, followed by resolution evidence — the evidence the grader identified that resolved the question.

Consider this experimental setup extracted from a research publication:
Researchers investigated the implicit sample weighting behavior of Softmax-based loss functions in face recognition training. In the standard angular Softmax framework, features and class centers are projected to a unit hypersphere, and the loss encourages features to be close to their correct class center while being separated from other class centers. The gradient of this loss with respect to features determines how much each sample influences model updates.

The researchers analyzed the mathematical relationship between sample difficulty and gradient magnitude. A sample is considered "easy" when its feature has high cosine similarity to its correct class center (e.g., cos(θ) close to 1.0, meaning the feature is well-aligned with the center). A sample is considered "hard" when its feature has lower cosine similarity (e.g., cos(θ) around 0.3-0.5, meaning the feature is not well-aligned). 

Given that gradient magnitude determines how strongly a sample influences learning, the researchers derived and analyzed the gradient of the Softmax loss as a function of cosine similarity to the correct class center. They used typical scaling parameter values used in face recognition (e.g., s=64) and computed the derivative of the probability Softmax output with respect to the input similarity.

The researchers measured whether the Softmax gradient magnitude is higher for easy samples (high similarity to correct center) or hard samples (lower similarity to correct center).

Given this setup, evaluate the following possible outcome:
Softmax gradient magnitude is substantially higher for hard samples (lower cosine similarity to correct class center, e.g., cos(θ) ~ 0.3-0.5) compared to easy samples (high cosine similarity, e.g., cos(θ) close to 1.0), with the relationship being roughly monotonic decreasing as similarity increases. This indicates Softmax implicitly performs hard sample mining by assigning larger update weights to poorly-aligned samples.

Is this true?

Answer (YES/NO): YES